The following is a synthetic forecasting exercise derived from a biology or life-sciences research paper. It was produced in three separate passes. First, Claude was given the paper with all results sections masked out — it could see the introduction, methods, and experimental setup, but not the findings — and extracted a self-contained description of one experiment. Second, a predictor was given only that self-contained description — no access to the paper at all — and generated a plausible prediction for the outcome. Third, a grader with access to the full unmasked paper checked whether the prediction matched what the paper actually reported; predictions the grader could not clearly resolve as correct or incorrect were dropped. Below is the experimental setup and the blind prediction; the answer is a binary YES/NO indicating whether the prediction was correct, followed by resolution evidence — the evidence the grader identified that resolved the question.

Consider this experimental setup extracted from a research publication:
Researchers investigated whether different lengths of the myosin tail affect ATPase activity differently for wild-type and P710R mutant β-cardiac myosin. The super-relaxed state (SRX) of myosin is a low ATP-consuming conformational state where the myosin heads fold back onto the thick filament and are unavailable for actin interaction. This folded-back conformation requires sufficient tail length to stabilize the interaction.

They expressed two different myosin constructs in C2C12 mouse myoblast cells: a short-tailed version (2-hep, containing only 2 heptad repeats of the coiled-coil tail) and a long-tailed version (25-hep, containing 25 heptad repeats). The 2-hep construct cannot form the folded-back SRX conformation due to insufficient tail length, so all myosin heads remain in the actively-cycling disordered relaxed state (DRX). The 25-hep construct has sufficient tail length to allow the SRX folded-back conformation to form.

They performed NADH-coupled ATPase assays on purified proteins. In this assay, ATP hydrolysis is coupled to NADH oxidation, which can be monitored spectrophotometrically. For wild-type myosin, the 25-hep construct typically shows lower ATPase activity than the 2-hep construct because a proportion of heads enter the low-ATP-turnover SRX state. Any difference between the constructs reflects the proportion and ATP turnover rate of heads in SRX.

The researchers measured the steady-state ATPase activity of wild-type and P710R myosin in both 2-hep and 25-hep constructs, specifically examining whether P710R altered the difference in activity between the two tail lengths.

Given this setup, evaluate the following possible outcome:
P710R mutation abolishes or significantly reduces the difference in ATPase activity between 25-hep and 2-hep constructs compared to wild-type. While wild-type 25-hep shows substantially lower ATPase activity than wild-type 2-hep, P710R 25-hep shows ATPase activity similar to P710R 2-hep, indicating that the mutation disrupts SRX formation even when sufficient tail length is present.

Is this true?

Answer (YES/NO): YES